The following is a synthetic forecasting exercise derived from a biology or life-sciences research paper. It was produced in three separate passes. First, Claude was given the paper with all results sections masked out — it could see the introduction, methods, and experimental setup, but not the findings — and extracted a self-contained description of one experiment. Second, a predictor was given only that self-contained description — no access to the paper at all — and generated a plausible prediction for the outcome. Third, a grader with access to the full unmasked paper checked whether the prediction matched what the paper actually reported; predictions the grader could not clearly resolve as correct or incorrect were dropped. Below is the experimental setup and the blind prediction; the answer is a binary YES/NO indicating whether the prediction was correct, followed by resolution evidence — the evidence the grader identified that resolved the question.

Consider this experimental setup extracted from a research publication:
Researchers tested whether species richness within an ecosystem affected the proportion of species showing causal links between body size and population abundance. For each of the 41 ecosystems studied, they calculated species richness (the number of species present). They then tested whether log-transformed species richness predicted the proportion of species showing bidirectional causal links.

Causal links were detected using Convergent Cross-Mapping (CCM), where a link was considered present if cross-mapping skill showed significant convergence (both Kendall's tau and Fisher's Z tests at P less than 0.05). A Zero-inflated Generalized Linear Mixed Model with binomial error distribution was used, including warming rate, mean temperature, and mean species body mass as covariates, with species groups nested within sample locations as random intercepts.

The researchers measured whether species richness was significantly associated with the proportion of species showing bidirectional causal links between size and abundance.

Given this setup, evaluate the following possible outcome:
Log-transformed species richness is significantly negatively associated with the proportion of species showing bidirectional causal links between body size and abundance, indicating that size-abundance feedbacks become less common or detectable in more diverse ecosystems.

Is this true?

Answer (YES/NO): NO